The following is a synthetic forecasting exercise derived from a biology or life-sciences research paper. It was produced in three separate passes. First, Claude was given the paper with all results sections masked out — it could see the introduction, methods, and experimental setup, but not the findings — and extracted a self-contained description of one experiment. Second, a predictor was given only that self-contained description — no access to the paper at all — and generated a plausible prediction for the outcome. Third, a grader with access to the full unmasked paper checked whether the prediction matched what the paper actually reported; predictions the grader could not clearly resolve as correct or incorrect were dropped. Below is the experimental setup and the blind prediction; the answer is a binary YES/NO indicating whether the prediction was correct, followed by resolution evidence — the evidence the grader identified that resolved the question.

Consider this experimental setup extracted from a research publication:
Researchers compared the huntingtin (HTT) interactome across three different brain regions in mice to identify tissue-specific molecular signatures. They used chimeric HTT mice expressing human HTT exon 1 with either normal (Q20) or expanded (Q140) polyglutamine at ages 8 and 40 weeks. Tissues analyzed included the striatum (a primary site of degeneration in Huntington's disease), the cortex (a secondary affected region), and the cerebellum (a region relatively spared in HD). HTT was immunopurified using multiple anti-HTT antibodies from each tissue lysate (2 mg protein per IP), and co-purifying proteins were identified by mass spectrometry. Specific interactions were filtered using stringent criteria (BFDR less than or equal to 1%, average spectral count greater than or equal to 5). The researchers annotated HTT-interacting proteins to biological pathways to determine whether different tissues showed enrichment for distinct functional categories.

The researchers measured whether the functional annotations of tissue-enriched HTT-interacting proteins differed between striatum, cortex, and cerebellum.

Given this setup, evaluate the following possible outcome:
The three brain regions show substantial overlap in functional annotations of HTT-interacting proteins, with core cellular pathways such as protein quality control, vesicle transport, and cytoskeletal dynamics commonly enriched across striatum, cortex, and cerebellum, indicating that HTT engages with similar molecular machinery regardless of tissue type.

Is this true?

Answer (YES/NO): NO